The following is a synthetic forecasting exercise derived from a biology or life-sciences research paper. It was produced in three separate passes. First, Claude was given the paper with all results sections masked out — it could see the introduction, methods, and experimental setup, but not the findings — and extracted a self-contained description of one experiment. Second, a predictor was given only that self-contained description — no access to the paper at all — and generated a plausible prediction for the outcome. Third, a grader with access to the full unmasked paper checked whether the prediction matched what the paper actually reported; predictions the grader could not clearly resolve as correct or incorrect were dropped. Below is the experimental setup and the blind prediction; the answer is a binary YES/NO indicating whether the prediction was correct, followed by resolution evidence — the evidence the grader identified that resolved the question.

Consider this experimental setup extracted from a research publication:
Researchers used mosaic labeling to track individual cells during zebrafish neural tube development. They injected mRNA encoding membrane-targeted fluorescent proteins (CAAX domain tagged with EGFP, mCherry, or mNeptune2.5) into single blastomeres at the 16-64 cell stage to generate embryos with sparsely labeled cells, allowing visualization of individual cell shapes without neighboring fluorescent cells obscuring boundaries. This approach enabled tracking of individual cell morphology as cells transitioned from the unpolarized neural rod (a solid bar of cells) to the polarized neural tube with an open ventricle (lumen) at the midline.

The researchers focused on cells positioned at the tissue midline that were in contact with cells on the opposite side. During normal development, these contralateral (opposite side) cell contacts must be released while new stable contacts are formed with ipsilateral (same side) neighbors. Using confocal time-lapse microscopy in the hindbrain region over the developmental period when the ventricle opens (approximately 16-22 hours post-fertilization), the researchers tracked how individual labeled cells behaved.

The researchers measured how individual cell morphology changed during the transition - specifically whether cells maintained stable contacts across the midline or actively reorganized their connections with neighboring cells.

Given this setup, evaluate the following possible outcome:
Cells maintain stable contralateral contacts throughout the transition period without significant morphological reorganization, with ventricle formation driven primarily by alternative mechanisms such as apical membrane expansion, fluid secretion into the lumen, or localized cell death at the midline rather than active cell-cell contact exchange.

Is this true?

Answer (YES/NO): NO